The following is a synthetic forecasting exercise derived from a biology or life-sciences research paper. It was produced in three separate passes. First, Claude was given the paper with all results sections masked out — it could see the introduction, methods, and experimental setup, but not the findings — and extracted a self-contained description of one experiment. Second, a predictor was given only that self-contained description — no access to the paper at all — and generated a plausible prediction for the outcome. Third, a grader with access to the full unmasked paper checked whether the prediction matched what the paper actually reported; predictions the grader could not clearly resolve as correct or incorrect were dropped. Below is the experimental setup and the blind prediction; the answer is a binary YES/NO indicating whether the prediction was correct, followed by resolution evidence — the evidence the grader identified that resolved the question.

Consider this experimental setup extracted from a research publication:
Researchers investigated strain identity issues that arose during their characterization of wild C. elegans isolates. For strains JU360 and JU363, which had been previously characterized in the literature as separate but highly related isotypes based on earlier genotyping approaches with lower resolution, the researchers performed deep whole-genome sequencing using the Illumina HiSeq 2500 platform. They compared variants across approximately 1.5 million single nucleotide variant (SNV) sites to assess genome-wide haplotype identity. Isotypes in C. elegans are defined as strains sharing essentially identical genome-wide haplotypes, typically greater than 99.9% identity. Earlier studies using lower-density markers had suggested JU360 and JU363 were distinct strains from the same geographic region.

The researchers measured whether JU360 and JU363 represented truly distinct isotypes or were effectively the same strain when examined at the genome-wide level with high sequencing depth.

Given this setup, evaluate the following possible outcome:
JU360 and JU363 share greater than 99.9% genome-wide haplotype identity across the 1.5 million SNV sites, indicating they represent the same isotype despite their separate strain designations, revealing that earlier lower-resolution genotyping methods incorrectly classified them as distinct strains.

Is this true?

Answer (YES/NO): YES